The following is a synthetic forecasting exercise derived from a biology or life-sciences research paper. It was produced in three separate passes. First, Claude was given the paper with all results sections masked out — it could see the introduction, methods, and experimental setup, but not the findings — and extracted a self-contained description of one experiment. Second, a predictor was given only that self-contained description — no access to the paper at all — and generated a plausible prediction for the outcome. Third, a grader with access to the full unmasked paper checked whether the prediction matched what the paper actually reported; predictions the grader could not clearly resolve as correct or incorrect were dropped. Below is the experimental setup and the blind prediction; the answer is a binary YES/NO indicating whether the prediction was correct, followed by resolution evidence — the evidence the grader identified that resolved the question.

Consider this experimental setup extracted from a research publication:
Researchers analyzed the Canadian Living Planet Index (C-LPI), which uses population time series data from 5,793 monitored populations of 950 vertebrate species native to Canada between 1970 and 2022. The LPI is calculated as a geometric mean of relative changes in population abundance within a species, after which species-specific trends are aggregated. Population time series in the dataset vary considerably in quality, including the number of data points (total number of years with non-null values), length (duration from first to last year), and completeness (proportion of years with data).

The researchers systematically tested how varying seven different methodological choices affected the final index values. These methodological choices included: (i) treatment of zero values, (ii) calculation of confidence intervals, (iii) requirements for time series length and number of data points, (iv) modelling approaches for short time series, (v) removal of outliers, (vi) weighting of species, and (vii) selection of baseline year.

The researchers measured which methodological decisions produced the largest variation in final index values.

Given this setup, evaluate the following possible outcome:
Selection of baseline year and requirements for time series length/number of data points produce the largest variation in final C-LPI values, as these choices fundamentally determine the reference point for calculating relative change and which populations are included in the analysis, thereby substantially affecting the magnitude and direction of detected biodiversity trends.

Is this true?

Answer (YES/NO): NO